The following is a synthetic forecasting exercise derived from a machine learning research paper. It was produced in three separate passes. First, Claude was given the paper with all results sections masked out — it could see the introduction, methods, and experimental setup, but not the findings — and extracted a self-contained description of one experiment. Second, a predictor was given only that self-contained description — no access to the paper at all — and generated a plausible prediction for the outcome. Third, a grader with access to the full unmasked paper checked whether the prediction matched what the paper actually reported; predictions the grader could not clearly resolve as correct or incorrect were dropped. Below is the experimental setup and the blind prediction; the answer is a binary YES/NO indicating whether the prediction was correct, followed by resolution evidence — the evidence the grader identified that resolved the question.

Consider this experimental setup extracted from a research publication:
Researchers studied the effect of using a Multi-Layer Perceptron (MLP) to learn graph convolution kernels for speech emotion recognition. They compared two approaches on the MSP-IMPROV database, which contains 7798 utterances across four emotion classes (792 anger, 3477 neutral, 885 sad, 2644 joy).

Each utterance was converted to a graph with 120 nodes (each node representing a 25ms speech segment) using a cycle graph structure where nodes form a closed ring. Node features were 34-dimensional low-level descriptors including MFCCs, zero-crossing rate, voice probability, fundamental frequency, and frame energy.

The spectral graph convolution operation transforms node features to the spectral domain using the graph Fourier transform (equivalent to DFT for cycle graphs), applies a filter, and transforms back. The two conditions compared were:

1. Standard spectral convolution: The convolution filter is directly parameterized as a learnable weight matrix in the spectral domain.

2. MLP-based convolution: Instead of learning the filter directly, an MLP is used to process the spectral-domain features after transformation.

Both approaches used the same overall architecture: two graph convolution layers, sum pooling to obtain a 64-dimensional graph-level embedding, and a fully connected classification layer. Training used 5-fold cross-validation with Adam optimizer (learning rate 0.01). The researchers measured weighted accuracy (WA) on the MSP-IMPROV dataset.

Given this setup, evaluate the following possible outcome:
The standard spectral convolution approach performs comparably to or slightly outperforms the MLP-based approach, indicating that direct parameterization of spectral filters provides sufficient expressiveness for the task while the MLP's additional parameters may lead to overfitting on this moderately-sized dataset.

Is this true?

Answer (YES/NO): NO